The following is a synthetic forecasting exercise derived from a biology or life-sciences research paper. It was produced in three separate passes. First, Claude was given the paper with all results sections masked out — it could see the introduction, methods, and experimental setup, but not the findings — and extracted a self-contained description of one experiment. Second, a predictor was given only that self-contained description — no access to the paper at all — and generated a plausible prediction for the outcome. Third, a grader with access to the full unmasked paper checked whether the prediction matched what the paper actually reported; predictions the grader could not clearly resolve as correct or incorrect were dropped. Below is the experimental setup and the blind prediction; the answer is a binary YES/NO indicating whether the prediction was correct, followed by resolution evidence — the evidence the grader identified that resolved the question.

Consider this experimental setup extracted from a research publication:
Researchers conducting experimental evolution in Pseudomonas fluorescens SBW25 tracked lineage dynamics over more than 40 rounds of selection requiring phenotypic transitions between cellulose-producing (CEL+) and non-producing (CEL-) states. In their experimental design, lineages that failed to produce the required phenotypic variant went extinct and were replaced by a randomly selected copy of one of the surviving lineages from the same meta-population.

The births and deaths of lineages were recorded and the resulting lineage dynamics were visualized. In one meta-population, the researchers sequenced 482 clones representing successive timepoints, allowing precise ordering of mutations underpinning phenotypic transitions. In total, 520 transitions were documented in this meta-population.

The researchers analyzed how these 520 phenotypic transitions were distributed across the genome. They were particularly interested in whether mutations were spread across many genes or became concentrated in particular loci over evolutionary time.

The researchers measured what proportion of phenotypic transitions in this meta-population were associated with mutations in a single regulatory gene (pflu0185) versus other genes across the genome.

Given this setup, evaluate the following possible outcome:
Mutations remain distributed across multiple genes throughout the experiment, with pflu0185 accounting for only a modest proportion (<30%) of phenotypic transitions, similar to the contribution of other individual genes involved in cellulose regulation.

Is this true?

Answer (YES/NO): NO